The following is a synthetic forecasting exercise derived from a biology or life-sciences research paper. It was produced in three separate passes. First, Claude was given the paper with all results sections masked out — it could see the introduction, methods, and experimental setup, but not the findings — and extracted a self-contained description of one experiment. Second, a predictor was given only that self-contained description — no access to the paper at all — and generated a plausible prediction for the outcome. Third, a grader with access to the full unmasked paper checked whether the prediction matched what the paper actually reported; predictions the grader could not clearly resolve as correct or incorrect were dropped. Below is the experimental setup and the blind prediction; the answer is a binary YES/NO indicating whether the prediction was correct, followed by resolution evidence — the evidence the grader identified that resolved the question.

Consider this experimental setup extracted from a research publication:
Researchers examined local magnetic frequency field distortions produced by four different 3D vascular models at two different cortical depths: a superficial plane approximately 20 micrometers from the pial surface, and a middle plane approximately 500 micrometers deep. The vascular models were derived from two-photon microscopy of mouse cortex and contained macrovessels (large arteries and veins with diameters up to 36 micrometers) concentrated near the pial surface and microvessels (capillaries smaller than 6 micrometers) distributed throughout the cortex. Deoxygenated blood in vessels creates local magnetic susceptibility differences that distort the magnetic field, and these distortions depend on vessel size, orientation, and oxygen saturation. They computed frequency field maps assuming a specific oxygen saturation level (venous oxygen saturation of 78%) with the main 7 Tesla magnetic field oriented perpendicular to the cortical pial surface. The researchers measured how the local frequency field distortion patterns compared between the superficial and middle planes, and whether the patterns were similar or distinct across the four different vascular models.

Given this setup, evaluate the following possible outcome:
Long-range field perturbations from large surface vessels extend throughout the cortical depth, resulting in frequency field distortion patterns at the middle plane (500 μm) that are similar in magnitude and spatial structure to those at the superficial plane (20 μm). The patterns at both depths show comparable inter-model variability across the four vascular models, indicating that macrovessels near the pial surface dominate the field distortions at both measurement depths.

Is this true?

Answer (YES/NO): NO